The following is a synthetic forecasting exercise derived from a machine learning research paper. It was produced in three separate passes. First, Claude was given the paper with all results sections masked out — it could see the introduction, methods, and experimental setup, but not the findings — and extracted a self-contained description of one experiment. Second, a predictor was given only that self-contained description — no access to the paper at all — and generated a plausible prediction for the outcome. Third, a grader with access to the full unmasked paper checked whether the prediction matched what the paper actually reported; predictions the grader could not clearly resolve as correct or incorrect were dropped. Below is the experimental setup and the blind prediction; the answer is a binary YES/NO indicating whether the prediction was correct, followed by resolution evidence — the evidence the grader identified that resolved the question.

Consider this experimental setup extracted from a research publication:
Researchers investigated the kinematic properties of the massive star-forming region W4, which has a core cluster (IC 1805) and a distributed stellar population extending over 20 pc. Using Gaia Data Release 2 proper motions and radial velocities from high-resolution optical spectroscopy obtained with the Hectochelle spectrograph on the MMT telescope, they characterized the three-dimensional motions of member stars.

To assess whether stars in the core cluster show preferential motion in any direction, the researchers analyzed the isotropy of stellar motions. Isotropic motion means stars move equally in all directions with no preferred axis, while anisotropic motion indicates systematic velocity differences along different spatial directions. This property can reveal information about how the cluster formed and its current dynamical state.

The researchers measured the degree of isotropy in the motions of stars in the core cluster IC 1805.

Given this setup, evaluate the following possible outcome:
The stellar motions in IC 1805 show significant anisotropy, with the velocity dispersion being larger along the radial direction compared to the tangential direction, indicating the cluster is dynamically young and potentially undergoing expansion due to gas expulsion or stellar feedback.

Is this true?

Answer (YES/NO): NO